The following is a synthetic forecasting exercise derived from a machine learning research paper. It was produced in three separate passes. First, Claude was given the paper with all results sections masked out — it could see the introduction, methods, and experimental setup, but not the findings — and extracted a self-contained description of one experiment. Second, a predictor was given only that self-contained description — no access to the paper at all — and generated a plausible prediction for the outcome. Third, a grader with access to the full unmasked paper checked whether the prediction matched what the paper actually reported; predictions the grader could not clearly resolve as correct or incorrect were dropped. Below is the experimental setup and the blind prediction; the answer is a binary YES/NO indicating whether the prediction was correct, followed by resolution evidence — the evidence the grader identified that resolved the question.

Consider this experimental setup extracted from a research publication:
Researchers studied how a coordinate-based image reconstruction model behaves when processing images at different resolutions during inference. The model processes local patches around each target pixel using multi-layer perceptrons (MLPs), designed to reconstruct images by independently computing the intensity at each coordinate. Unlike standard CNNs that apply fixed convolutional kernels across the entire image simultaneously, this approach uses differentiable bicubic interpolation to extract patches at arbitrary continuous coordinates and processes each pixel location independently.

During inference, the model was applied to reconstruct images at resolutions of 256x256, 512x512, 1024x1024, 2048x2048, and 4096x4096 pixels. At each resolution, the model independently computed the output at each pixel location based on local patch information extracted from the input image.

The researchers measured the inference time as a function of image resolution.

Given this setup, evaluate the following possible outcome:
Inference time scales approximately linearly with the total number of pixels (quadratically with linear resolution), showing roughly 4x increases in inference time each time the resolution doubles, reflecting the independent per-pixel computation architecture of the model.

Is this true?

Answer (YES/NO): YES